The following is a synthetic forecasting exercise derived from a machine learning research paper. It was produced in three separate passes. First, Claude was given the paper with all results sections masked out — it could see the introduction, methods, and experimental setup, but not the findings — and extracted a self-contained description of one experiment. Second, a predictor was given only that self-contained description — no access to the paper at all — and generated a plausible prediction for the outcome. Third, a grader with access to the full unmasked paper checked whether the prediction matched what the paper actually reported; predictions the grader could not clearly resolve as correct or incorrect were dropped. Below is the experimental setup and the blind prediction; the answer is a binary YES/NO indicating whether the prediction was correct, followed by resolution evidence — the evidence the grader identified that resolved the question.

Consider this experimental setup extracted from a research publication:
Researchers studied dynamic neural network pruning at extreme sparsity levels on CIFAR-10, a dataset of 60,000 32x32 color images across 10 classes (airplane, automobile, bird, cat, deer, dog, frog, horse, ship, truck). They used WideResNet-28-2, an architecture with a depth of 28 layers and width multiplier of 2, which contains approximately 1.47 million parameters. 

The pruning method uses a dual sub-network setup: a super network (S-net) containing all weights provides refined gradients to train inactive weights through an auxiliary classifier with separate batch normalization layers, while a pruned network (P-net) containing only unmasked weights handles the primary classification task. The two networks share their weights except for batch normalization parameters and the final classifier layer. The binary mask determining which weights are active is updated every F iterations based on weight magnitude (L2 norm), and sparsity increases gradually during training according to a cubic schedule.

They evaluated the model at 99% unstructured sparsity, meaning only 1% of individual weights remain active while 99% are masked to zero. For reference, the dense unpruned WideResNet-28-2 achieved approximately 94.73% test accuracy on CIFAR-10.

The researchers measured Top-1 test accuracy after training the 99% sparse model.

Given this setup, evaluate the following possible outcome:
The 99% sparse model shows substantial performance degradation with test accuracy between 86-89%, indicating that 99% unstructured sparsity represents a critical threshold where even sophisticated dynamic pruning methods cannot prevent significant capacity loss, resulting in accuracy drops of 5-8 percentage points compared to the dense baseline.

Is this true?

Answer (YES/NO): NO